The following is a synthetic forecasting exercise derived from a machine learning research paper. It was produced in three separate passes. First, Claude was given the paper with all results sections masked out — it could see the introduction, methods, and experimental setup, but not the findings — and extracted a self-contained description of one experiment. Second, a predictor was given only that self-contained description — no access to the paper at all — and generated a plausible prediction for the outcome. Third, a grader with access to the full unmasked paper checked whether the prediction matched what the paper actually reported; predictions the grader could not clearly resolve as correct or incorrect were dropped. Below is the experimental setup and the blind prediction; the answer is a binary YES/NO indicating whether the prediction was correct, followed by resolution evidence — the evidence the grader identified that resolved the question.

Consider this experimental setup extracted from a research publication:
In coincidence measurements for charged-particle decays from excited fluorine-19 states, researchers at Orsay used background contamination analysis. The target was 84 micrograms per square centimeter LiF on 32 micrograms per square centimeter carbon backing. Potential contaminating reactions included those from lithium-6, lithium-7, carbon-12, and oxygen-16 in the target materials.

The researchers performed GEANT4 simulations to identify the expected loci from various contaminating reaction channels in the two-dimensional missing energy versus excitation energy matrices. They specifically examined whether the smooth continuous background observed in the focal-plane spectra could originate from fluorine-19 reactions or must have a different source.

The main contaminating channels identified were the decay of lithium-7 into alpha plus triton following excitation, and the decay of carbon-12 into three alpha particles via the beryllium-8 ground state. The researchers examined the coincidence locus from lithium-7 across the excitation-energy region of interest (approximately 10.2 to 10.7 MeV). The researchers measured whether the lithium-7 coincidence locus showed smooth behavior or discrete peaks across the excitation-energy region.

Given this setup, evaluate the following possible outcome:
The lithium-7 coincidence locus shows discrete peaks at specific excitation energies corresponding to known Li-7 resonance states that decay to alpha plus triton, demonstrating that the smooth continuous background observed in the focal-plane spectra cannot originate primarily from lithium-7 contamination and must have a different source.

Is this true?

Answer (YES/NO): NO